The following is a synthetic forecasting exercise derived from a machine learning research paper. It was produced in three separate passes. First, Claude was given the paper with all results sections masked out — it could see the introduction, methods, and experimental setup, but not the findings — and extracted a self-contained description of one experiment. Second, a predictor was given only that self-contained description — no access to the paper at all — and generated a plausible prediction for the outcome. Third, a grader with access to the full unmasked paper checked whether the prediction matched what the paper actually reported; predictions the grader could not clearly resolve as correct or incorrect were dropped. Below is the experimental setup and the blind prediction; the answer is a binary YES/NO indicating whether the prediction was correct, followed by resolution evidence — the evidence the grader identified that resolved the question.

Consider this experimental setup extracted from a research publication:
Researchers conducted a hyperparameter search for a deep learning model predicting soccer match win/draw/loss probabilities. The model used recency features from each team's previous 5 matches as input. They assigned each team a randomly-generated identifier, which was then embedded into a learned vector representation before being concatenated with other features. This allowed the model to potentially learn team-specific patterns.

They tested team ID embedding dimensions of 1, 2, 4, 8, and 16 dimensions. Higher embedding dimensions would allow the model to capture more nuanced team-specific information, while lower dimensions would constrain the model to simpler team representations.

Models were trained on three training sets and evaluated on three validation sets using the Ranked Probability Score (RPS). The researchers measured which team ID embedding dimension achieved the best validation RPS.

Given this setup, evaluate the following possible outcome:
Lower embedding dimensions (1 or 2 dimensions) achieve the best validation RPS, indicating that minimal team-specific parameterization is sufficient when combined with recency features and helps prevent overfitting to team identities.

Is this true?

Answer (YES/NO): YES